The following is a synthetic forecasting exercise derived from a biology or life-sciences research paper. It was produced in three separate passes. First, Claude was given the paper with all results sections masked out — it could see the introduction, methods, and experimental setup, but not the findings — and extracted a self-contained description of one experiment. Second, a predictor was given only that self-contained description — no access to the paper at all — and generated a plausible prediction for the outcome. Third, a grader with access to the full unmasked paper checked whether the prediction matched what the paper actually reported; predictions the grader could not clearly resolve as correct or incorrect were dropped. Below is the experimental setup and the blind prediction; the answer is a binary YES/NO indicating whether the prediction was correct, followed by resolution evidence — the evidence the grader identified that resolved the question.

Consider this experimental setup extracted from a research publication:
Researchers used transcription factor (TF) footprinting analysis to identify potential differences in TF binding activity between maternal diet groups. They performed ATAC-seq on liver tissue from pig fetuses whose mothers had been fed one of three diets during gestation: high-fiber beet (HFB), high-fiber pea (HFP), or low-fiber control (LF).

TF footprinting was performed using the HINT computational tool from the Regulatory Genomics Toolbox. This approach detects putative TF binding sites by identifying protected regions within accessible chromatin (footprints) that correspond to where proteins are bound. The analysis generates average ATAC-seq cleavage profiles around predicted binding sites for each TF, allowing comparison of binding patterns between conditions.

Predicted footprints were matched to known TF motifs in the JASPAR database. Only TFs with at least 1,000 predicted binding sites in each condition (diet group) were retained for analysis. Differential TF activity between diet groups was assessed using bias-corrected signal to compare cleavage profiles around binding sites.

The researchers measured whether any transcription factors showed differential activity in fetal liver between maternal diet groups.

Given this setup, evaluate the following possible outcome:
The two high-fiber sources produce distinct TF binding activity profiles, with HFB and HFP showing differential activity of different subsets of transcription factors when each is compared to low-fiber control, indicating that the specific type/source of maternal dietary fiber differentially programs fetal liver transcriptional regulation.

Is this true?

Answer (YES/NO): NO